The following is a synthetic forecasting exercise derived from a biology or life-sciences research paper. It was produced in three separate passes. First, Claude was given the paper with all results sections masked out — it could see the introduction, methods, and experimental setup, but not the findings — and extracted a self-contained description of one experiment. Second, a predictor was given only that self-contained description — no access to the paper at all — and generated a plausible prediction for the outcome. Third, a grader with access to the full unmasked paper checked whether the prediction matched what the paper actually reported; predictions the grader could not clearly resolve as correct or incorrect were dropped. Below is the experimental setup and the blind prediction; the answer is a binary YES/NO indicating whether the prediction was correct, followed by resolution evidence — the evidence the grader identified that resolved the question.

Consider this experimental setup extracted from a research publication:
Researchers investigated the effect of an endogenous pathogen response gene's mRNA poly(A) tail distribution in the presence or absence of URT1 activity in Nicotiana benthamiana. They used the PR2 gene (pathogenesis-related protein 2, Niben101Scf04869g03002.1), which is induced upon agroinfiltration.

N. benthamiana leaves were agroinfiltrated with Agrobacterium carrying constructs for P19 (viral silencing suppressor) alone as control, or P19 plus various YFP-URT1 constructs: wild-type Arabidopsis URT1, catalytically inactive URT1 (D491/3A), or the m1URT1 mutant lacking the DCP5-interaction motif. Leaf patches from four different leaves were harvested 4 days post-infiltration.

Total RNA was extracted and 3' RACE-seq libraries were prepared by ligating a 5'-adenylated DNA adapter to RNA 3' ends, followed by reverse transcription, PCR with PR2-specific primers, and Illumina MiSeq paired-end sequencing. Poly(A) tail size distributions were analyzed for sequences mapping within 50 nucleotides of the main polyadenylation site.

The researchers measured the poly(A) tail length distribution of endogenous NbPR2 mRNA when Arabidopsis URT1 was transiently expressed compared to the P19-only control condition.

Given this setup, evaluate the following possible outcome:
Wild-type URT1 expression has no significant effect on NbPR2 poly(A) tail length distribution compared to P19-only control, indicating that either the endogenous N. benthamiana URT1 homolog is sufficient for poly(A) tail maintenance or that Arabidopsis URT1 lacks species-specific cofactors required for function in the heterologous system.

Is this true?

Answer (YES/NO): NO